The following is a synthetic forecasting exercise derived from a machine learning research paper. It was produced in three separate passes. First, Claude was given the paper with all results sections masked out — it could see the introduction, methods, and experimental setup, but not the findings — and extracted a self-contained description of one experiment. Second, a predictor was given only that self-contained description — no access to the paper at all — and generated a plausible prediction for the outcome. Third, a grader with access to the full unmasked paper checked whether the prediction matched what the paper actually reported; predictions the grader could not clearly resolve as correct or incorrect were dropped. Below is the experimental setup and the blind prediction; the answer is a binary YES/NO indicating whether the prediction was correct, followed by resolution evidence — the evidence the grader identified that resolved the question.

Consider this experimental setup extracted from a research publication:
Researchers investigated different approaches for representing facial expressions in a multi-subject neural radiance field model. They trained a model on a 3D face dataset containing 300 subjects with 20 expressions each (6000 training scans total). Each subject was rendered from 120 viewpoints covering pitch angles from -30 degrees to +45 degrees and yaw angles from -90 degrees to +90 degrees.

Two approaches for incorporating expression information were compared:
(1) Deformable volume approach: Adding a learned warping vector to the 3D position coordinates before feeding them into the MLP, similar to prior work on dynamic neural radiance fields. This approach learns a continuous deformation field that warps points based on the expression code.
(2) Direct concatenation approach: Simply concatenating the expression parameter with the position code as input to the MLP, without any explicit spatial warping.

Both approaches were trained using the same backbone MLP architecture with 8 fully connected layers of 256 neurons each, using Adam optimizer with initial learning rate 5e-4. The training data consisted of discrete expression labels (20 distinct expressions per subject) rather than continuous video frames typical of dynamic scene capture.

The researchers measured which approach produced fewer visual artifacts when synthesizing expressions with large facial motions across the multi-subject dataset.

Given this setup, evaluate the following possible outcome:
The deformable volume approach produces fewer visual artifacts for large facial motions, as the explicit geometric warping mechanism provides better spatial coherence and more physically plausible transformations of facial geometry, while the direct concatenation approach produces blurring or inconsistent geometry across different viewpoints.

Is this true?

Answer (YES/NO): NO